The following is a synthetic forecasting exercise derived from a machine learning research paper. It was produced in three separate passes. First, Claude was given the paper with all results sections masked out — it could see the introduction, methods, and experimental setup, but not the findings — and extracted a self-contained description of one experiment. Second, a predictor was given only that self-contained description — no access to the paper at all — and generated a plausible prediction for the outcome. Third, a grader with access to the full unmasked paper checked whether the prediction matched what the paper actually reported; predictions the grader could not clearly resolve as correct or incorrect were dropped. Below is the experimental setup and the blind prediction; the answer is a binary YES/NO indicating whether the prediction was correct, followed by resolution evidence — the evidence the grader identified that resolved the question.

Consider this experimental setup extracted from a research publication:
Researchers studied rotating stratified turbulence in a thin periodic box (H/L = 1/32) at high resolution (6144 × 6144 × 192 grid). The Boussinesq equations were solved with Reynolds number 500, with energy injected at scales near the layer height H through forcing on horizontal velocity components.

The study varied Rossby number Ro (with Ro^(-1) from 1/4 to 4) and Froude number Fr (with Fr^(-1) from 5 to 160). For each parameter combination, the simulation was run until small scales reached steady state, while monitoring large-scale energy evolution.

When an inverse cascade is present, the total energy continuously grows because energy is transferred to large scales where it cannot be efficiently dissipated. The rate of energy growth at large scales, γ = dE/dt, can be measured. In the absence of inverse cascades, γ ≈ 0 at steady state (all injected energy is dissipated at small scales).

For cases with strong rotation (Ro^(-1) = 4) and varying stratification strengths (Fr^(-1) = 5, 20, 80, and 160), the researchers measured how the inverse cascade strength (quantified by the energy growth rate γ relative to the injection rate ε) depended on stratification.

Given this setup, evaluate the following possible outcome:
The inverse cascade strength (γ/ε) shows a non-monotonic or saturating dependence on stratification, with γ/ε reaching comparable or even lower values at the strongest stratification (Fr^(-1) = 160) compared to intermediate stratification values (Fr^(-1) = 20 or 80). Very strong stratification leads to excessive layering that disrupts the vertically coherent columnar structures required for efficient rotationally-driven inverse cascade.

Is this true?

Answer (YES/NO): NO